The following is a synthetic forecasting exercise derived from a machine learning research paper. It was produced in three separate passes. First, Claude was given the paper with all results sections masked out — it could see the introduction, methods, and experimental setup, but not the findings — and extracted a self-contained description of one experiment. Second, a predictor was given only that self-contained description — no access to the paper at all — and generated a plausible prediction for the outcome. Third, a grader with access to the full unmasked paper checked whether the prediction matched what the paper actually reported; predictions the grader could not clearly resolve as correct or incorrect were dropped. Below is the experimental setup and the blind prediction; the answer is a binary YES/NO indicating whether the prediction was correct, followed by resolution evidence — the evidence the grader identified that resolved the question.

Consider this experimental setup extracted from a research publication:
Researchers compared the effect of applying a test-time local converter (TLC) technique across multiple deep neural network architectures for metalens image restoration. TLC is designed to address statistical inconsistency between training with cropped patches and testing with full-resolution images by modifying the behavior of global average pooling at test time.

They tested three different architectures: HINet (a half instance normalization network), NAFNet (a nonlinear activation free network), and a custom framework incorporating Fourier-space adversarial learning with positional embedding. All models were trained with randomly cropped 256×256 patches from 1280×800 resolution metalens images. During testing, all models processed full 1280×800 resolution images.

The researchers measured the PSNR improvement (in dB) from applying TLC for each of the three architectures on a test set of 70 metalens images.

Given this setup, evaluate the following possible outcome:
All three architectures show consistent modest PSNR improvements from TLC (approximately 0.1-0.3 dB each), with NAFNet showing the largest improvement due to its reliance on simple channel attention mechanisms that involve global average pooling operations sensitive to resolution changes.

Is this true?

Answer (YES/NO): NO